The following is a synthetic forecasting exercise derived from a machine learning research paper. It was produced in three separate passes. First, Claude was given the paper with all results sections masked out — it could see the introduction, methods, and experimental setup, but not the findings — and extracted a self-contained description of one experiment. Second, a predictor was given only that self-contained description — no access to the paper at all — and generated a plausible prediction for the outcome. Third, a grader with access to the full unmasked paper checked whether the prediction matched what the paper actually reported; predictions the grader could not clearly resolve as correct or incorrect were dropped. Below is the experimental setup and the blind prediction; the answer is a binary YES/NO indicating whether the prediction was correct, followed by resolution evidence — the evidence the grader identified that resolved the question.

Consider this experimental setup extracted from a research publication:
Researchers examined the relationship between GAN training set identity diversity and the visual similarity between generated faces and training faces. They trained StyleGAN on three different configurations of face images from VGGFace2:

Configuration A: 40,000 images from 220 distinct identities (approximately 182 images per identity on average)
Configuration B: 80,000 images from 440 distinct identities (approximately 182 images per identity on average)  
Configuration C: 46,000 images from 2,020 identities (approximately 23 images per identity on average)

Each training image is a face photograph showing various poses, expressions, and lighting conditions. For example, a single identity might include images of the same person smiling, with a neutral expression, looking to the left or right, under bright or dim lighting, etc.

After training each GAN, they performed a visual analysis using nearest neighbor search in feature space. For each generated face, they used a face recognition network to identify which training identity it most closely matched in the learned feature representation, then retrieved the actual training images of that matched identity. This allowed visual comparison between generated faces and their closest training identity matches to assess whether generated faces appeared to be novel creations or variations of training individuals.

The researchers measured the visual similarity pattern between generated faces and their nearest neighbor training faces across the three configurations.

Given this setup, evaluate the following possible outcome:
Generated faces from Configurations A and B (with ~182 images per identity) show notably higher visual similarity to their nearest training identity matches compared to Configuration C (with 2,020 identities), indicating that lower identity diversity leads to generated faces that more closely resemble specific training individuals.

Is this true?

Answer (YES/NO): NO